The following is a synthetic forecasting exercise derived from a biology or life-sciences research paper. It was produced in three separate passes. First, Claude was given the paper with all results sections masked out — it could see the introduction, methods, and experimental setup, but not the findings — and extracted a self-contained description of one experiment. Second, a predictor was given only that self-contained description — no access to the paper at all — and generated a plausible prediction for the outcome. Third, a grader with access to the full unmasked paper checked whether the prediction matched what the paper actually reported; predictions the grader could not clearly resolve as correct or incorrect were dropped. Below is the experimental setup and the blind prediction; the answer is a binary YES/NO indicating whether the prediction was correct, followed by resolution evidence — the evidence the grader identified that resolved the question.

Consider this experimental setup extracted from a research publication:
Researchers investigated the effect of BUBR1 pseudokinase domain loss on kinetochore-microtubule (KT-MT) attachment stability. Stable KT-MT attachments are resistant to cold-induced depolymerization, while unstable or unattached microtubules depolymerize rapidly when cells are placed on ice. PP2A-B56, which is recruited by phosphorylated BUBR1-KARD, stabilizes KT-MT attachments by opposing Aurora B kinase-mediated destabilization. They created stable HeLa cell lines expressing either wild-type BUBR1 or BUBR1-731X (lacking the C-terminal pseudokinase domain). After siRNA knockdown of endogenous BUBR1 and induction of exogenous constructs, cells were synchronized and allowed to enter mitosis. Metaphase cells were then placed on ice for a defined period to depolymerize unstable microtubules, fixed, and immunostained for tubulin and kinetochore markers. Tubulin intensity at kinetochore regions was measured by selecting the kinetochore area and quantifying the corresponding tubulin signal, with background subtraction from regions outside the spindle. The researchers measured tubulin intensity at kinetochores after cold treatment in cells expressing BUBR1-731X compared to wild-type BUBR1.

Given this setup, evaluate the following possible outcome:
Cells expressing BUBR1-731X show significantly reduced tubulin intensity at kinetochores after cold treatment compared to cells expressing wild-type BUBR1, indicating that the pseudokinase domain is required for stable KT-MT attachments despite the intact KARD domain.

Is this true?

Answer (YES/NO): YES